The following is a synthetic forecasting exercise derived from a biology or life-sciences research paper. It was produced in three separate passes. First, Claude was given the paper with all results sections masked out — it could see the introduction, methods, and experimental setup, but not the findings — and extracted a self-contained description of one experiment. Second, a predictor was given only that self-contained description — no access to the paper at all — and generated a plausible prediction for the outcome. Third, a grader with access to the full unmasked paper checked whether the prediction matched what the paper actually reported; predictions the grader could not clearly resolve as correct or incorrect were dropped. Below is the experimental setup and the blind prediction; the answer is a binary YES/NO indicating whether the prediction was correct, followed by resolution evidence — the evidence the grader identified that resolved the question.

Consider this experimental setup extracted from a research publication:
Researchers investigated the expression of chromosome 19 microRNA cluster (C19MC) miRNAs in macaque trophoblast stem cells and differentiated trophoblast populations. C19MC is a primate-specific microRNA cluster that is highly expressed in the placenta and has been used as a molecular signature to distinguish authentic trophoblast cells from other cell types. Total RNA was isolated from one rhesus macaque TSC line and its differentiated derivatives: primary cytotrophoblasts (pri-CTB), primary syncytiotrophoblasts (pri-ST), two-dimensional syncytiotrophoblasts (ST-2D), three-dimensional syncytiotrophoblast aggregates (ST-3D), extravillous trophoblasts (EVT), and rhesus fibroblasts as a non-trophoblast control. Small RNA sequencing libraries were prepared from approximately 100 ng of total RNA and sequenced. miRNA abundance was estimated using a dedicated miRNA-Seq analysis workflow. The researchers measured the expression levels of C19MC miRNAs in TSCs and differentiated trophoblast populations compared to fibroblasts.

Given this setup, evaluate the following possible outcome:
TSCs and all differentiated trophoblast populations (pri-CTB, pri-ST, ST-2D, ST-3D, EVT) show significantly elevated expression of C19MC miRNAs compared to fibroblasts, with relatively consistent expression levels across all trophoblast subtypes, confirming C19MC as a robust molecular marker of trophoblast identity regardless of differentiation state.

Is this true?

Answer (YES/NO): NO